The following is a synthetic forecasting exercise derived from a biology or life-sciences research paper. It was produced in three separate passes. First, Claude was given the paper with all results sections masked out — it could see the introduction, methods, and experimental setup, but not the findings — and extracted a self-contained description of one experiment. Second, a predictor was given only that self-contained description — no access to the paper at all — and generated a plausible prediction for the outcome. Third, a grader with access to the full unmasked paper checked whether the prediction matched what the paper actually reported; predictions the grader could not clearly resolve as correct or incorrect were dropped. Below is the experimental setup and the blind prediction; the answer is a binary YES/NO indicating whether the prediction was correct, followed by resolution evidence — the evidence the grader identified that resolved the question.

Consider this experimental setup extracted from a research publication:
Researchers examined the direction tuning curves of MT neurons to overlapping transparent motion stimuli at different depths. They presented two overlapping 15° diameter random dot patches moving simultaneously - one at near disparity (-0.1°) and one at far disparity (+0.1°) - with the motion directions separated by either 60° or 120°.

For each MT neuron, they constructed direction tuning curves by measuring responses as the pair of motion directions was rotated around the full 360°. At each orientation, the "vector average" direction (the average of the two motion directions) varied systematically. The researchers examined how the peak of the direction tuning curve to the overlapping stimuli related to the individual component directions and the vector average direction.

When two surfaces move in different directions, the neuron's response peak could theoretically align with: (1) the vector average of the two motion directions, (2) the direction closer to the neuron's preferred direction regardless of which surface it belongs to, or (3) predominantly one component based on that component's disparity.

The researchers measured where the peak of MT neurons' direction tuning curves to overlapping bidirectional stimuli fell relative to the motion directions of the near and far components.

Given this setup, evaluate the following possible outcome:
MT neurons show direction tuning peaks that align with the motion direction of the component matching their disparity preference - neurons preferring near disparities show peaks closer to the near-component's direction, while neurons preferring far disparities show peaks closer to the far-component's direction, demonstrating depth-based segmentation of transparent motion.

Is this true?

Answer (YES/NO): NO